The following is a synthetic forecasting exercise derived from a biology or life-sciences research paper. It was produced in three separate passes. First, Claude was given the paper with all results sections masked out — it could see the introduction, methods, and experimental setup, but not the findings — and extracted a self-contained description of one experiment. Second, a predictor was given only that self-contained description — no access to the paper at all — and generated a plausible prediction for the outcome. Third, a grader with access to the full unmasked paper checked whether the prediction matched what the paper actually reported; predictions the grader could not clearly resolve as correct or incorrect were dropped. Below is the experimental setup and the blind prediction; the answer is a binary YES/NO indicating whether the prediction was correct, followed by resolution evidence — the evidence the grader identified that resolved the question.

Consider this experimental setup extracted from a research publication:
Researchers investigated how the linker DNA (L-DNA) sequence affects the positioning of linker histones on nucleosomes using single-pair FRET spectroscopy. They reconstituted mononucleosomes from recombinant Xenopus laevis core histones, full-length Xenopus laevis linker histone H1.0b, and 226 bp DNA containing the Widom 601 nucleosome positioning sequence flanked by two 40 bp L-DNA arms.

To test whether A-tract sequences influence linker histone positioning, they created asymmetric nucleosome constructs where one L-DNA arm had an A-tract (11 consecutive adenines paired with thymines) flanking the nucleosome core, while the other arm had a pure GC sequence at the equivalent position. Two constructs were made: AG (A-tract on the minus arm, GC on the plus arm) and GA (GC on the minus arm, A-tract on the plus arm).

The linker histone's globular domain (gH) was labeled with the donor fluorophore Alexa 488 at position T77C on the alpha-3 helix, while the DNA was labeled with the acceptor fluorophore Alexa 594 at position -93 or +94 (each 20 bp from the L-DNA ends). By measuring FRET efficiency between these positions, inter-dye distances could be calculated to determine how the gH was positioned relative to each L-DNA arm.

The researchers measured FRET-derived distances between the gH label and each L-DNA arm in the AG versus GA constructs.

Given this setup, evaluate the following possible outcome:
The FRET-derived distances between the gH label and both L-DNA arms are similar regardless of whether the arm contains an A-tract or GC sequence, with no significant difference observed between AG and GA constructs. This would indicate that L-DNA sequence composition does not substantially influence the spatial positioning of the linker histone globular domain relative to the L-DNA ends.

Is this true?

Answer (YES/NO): NO